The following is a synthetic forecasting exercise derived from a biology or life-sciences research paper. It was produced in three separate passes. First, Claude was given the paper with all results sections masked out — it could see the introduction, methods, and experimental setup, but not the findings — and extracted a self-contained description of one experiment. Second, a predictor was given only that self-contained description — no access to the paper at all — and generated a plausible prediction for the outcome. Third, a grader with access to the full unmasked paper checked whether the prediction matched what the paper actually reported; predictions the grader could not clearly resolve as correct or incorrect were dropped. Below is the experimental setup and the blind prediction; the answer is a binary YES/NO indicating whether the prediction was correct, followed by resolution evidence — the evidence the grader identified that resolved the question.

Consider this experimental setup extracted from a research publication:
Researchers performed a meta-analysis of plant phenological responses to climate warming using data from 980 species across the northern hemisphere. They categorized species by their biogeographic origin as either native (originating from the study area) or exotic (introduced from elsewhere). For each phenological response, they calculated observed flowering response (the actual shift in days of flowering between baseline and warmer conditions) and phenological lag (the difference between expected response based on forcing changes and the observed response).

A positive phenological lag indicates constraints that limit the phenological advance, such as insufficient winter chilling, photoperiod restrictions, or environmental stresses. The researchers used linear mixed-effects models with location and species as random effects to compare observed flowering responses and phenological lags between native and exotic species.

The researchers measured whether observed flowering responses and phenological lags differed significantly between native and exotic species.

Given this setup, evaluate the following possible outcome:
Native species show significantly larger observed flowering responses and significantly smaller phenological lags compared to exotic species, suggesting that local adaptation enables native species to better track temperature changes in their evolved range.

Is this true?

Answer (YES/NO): NO